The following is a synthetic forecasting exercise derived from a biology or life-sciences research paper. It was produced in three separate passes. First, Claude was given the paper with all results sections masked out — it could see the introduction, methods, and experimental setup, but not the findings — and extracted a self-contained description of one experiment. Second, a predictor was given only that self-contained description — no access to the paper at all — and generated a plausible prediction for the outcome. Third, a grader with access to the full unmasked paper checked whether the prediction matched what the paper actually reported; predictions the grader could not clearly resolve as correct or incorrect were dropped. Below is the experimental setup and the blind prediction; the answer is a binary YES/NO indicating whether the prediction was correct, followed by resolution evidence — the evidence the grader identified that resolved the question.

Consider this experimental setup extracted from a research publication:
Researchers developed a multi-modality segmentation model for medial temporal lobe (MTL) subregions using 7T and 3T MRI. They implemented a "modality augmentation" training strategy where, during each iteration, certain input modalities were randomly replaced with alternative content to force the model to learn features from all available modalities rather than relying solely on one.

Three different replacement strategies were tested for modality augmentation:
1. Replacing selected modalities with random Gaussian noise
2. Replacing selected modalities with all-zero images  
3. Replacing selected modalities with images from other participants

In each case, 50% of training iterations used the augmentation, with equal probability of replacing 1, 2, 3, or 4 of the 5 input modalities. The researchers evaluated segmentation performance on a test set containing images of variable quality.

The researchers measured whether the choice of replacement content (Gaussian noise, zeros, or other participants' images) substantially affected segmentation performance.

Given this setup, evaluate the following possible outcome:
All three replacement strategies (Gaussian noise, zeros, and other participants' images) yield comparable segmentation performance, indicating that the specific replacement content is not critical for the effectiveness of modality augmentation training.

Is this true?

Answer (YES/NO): YES